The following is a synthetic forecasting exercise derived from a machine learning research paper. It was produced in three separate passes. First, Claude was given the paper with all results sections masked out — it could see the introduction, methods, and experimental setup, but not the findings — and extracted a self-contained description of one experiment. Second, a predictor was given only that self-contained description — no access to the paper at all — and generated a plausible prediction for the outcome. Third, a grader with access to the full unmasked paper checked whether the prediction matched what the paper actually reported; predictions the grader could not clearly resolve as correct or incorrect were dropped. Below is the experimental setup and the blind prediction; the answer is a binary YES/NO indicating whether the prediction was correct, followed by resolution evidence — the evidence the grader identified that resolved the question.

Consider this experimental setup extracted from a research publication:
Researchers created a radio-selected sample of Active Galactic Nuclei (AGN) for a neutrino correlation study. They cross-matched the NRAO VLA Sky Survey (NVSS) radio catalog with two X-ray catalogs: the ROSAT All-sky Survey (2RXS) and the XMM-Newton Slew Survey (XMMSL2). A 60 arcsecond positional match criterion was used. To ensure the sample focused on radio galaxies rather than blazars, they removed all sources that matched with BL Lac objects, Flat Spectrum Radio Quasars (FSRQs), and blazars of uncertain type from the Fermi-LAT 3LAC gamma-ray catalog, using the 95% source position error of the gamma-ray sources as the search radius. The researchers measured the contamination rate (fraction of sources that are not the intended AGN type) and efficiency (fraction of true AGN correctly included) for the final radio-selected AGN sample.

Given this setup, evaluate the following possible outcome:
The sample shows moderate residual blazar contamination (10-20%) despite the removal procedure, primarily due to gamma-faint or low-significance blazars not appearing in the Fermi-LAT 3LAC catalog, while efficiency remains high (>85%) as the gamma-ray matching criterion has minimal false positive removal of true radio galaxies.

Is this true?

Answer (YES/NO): NO